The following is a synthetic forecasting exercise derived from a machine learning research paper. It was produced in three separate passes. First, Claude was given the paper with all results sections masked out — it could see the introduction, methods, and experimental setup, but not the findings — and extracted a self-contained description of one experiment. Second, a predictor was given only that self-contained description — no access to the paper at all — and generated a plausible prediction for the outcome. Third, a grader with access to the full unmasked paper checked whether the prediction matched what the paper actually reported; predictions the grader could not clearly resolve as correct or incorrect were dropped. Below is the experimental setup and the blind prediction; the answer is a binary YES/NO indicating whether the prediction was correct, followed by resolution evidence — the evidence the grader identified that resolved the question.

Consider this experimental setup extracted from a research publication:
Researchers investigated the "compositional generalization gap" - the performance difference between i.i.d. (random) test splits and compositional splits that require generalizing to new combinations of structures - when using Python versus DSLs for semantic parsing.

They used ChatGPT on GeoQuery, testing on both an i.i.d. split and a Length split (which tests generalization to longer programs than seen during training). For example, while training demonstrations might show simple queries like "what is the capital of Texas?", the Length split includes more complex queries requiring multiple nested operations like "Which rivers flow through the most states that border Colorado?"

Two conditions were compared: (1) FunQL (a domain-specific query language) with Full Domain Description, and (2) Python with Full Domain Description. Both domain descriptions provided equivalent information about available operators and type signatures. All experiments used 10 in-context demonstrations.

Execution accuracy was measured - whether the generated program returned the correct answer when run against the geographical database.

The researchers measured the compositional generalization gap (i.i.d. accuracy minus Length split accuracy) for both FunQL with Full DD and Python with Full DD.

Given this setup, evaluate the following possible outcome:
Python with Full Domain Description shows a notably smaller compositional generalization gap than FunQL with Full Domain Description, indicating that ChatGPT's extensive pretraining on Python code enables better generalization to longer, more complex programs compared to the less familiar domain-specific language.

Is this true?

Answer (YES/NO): YES